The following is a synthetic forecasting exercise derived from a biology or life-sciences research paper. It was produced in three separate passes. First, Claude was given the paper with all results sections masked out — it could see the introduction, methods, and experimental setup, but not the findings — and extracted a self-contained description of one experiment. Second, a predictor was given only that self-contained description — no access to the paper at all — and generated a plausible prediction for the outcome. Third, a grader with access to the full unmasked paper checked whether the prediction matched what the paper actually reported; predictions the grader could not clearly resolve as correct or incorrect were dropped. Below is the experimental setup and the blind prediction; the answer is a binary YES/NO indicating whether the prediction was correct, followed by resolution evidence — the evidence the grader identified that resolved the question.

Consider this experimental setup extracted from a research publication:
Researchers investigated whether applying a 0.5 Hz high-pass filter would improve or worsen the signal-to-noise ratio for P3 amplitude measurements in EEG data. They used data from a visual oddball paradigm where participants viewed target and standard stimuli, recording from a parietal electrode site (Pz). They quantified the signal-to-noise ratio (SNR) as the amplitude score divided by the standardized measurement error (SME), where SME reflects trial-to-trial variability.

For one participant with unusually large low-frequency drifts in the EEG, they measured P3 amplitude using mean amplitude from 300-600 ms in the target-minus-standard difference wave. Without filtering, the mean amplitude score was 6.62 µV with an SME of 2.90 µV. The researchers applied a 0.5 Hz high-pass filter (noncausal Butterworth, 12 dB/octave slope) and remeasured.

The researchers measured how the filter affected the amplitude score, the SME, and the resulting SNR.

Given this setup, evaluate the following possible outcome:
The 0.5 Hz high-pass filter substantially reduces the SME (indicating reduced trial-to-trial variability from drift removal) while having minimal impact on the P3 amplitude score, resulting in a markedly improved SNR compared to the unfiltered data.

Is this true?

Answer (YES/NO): YES